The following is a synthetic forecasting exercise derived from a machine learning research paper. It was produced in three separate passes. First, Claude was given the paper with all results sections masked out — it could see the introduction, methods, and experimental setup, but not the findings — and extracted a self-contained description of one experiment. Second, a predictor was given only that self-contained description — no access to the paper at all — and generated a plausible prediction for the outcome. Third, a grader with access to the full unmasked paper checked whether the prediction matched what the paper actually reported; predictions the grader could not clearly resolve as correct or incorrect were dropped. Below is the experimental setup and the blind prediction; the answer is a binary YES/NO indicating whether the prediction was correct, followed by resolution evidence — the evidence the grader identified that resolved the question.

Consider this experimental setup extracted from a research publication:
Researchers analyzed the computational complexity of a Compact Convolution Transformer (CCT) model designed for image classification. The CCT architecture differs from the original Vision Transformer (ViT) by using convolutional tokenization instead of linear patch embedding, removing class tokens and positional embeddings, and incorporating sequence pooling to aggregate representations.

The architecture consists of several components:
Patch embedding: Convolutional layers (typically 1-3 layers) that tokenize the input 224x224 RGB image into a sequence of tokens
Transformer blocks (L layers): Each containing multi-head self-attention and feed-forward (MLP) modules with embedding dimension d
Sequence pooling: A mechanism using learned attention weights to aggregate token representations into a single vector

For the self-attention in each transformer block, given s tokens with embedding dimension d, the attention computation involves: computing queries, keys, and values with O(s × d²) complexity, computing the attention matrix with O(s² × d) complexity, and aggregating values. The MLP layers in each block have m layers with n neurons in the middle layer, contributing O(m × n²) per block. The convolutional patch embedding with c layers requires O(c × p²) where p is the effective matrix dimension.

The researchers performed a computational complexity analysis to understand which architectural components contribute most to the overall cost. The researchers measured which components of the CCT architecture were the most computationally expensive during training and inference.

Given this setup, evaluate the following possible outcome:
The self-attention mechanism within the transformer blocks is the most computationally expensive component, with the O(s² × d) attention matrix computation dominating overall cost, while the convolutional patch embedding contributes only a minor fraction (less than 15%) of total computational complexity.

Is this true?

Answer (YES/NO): NO